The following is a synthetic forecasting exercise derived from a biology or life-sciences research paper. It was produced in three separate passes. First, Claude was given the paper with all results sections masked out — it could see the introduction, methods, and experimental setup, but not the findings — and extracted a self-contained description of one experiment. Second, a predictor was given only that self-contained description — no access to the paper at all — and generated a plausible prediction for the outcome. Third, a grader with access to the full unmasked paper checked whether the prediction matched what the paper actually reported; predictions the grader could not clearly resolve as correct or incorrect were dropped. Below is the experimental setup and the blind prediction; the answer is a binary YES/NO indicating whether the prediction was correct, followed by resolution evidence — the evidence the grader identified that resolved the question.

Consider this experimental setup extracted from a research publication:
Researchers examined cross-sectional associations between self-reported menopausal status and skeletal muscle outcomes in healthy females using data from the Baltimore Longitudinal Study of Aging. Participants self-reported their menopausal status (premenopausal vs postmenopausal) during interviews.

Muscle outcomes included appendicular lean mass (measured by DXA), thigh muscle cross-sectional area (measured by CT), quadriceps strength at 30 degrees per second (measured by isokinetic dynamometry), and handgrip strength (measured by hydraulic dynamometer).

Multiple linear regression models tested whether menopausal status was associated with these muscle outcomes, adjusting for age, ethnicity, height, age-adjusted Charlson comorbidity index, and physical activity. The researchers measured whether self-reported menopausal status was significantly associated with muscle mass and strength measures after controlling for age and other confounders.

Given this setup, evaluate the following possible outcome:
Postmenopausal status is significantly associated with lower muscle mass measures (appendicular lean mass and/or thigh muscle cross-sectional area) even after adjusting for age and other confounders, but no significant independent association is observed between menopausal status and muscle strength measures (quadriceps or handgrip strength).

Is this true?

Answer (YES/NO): YES